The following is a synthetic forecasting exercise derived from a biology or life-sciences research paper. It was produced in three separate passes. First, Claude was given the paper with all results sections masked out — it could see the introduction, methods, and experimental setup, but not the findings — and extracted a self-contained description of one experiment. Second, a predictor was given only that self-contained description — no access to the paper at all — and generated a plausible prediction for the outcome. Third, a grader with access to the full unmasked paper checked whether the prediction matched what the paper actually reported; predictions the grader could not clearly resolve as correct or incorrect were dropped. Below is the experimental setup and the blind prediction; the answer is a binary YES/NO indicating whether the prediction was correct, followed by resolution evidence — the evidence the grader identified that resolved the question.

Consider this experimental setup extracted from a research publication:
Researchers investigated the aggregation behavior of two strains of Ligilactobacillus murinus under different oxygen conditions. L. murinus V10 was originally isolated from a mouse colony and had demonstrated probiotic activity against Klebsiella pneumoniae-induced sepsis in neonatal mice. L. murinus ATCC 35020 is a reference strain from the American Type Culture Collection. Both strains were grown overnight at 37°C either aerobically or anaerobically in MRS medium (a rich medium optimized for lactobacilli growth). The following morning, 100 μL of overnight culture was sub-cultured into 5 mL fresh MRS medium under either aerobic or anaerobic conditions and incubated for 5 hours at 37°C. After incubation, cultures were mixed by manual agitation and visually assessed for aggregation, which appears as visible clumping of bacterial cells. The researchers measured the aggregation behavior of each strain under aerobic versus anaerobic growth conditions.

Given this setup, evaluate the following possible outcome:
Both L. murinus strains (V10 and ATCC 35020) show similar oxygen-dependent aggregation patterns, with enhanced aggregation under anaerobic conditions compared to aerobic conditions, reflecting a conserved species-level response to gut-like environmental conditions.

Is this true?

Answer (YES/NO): NO